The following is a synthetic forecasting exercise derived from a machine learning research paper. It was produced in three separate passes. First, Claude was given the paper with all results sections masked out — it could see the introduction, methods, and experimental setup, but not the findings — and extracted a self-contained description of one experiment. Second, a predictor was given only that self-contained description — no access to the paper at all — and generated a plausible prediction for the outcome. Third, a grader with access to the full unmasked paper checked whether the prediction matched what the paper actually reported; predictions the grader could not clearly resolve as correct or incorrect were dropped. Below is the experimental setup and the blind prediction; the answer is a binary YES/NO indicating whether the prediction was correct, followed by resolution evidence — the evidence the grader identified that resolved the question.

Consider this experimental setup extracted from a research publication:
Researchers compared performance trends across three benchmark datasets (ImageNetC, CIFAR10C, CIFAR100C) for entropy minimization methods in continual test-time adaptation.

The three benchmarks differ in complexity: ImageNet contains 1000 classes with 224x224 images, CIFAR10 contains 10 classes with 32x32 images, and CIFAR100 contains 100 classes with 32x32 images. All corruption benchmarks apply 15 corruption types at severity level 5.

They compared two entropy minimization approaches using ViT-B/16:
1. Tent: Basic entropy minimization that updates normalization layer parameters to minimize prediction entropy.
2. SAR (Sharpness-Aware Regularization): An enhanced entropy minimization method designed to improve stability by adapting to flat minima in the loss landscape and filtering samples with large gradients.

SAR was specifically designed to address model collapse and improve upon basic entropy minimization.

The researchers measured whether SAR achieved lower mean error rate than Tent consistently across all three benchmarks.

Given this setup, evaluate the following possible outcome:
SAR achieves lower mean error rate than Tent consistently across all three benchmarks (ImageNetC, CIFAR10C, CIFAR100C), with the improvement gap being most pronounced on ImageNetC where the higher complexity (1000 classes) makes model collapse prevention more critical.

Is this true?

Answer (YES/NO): NO